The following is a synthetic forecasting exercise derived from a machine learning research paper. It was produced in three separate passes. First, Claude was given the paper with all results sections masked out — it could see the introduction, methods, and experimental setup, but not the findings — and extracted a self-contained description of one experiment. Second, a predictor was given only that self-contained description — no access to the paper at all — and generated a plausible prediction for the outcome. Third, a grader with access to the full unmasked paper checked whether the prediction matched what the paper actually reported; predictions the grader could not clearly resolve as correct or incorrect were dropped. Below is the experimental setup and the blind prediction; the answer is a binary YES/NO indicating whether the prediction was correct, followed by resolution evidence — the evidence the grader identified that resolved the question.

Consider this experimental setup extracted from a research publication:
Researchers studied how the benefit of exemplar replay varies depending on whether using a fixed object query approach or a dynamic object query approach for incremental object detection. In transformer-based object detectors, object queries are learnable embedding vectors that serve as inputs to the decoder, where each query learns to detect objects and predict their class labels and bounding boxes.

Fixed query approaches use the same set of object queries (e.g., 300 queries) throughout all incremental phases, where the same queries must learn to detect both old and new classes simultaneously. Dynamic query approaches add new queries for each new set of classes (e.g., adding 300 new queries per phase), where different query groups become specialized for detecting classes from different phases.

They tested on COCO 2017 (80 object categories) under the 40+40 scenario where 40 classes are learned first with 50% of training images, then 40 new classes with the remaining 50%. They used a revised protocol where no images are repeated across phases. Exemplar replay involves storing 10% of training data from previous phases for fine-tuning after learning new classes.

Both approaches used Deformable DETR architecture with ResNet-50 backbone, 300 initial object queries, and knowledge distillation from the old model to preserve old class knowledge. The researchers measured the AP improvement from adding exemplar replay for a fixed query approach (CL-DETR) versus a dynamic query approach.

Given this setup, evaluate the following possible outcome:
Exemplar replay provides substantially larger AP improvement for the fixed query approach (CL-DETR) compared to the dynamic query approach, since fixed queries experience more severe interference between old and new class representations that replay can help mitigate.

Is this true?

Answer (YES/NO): YES